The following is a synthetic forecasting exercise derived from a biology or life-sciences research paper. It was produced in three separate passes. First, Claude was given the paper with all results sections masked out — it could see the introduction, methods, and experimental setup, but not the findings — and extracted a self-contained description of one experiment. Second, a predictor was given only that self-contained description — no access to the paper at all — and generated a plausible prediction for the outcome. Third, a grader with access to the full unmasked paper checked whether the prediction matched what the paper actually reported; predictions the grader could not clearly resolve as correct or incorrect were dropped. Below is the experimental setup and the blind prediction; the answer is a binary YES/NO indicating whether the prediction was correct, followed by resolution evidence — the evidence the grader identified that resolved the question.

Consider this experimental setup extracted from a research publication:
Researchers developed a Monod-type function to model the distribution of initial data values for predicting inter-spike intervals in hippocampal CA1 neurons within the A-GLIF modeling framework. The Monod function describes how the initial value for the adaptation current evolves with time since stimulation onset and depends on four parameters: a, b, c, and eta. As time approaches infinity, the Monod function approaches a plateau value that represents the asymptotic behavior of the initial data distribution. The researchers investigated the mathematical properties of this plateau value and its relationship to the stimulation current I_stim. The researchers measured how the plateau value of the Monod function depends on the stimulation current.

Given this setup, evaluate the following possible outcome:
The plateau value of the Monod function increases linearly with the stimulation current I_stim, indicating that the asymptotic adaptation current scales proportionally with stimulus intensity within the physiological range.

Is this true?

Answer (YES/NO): NO